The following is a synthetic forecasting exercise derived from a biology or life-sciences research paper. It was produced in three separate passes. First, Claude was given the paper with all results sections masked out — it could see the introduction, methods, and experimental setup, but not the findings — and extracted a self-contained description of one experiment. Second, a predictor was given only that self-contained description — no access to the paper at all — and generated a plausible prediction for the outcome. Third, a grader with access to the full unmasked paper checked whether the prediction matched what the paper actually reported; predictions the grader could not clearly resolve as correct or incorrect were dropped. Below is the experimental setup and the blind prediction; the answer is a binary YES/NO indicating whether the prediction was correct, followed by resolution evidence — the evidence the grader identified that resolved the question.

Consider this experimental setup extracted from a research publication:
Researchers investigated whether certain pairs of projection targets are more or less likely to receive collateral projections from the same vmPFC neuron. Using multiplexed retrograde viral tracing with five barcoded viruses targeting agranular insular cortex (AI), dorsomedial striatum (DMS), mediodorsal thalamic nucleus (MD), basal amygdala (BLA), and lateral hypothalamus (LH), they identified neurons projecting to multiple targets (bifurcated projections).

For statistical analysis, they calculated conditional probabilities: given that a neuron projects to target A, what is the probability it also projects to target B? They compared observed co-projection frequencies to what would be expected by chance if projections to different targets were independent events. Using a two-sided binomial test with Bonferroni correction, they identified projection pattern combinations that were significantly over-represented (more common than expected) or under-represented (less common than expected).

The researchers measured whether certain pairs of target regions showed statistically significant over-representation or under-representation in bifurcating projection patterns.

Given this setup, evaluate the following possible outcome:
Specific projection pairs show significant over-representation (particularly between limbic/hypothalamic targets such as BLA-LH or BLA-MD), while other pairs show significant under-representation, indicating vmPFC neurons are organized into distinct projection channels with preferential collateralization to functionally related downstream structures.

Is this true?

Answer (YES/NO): NO